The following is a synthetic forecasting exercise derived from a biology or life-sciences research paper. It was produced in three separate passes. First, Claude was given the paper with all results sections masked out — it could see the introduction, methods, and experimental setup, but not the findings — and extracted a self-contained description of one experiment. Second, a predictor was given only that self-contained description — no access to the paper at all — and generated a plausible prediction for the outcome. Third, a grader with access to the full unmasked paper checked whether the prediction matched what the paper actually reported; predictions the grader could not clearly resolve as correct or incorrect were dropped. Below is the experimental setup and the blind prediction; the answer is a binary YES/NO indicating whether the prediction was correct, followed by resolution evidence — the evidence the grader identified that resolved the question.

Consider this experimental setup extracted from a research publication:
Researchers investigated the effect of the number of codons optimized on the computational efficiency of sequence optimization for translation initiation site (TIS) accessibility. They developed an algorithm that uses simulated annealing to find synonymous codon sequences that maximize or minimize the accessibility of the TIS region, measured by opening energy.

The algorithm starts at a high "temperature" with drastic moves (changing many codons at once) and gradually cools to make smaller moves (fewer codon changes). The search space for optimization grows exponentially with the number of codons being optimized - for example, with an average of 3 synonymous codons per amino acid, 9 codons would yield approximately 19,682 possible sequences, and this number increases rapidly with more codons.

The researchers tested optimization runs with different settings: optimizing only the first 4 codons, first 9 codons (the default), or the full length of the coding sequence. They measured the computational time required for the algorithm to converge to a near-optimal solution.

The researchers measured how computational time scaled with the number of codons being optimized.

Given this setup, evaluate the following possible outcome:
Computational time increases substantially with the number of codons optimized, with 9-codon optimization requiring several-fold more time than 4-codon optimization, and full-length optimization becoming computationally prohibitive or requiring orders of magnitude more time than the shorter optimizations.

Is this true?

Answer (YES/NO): NO